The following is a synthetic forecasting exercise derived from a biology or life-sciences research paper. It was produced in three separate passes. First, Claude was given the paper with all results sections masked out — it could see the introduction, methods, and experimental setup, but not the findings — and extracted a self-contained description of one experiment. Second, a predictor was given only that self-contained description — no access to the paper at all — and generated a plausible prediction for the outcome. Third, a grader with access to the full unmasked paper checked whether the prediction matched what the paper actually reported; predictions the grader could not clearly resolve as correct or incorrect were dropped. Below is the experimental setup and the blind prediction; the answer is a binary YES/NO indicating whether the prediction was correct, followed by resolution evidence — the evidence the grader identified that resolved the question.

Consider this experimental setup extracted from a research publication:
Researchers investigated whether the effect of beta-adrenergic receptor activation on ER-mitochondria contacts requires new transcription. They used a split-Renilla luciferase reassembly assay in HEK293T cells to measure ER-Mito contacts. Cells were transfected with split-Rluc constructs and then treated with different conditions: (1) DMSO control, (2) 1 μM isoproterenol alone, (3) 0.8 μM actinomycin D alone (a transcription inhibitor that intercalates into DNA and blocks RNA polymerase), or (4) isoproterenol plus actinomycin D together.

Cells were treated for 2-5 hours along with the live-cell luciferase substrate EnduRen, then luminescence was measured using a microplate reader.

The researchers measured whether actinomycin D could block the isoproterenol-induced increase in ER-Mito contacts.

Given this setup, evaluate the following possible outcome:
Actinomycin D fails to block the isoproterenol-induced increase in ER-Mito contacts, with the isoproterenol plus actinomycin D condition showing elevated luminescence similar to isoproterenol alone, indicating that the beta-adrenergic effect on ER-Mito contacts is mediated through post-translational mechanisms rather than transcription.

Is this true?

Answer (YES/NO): YES